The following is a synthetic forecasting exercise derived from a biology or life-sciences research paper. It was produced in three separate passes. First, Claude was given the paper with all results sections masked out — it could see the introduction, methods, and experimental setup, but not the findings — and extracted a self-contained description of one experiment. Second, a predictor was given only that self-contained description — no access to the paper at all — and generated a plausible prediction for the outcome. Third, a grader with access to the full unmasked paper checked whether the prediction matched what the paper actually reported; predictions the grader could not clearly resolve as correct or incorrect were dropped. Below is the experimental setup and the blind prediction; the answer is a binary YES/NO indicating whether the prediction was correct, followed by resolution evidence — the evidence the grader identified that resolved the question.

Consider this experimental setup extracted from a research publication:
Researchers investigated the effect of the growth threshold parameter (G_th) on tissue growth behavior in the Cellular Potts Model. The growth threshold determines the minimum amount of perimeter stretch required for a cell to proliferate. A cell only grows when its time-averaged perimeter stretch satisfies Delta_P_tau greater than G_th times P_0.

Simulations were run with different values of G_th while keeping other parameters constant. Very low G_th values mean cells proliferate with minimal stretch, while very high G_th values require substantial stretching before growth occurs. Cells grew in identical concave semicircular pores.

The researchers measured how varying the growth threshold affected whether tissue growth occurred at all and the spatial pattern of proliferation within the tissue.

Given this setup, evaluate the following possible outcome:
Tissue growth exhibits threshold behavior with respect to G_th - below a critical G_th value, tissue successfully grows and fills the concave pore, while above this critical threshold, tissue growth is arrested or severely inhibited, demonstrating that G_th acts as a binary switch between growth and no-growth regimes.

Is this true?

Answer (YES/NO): NO